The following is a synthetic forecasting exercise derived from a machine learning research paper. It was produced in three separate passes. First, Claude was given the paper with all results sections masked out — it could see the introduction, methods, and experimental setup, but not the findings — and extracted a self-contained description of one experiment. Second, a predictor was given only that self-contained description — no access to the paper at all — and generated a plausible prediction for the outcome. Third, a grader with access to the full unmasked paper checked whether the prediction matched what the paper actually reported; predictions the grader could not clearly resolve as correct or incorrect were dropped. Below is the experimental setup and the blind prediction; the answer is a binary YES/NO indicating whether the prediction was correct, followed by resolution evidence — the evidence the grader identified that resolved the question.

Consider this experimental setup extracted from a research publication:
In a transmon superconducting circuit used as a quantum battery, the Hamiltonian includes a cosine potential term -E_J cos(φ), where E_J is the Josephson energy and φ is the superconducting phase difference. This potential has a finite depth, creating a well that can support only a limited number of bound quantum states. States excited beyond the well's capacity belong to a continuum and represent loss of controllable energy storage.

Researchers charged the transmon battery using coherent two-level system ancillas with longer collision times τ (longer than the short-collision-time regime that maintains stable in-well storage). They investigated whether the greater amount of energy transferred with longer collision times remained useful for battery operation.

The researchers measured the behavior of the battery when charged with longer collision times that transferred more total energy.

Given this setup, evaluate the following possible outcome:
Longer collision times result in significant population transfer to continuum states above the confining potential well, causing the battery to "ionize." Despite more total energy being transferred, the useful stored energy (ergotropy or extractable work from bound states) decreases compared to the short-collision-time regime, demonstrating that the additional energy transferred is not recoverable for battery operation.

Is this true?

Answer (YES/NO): NO